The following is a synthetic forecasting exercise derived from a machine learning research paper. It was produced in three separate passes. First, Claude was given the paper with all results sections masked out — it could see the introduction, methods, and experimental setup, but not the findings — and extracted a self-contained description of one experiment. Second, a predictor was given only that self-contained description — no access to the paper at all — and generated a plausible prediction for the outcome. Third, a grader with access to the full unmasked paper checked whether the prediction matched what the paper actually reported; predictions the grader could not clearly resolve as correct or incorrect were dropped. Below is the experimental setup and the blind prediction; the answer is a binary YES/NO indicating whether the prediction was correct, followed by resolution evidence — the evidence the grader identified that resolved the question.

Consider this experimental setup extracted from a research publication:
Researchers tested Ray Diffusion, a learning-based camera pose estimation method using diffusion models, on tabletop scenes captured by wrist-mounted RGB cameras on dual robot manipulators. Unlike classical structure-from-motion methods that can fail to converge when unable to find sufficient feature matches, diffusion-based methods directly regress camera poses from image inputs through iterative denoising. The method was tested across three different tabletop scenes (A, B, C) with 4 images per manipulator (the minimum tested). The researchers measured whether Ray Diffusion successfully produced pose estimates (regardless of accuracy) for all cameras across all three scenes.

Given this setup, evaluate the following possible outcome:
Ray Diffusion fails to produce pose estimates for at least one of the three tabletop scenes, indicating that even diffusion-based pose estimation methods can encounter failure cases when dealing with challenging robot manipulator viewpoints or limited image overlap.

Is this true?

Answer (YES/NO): NO